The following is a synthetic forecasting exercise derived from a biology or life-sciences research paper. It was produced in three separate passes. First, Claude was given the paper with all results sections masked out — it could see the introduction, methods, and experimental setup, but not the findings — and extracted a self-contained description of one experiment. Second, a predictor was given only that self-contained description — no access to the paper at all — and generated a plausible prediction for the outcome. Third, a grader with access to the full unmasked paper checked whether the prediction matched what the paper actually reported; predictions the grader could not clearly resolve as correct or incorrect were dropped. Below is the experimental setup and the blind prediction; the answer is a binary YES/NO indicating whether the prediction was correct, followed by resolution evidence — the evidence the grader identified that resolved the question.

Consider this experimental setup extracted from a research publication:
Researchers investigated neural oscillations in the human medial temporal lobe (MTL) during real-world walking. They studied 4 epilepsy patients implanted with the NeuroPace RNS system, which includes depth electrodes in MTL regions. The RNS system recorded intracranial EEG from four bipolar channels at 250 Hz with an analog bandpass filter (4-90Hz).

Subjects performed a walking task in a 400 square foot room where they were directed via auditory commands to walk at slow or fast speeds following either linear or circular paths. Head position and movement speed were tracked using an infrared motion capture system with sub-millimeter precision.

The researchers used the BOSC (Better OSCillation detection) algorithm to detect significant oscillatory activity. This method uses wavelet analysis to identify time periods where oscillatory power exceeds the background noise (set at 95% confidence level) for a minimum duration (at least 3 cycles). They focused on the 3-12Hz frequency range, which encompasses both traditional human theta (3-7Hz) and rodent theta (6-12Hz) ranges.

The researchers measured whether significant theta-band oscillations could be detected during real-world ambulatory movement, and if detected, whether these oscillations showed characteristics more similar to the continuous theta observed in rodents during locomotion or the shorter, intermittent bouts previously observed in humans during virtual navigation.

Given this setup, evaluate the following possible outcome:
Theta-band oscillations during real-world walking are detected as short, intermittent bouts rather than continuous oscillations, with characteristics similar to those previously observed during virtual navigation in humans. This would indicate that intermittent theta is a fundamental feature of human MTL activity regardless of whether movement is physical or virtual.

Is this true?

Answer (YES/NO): NO